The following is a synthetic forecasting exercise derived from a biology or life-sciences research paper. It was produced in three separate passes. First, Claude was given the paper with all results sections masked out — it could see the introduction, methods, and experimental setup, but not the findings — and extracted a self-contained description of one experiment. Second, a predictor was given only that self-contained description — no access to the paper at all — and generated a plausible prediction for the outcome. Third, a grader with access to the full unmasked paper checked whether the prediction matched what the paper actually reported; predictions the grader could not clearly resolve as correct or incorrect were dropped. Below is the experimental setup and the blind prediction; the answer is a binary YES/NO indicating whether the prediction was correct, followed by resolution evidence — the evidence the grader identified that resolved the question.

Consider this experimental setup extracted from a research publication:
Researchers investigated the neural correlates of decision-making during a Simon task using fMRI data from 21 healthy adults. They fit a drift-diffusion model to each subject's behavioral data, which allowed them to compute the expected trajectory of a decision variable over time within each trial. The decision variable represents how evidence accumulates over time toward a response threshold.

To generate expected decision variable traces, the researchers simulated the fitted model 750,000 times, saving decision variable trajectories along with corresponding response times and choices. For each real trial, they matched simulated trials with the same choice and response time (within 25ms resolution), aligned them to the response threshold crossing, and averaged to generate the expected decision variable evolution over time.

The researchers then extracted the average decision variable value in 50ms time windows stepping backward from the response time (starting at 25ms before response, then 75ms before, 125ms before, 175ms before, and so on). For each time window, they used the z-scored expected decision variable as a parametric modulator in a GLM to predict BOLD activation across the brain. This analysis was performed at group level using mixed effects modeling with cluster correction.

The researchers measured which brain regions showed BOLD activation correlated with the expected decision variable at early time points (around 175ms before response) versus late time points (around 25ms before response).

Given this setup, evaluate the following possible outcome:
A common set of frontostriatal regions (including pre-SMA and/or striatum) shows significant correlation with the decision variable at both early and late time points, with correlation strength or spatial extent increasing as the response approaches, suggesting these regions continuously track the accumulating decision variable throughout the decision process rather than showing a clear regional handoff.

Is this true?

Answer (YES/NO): NO